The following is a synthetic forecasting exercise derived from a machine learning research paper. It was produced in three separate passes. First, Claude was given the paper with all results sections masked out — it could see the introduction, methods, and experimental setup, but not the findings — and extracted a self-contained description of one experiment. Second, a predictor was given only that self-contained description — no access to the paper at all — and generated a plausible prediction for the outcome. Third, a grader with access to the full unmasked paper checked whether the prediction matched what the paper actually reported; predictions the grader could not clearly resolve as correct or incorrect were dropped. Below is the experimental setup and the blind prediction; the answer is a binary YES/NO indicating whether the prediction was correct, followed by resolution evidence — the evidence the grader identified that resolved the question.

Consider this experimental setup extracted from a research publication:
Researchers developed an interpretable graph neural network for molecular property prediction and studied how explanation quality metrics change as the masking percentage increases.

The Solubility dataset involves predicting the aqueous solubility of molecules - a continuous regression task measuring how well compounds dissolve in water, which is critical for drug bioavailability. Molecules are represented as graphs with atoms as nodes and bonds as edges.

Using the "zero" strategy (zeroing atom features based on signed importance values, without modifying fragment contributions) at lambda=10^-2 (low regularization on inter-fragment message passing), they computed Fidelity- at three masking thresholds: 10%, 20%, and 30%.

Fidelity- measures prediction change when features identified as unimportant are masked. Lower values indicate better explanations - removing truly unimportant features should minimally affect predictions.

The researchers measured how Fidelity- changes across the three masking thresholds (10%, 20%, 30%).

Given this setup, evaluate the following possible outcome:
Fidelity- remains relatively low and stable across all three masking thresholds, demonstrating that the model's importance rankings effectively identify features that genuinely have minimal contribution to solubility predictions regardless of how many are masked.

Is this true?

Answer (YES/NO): NO